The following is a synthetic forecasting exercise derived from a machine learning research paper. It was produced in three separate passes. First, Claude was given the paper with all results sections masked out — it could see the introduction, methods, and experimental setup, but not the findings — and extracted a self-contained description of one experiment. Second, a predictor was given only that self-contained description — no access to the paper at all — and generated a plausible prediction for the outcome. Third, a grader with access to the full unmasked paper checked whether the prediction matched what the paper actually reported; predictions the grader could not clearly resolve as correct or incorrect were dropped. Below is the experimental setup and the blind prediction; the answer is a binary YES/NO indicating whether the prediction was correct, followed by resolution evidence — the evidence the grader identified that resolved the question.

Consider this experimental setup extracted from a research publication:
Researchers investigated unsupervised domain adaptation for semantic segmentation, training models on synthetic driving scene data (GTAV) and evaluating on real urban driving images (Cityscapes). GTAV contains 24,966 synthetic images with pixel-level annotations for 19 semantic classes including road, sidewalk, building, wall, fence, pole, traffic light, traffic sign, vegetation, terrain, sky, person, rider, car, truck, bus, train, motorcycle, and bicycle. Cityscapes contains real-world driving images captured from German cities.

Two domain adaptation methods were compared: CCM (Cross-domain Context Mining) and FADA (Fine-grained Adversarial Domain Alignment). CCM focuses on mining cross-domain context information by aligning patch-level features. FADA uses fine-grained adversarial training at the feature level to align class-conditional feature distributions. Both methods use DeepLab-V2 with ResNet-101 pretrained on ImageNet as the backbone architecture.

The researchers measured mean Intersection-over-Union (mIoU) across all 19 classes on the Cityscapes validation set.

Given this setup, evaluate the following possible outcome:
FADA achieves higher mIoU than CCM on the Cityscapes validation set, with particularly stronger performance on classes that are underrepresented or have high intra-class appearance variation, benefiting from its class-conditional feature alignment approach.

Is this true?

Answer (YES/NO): NO